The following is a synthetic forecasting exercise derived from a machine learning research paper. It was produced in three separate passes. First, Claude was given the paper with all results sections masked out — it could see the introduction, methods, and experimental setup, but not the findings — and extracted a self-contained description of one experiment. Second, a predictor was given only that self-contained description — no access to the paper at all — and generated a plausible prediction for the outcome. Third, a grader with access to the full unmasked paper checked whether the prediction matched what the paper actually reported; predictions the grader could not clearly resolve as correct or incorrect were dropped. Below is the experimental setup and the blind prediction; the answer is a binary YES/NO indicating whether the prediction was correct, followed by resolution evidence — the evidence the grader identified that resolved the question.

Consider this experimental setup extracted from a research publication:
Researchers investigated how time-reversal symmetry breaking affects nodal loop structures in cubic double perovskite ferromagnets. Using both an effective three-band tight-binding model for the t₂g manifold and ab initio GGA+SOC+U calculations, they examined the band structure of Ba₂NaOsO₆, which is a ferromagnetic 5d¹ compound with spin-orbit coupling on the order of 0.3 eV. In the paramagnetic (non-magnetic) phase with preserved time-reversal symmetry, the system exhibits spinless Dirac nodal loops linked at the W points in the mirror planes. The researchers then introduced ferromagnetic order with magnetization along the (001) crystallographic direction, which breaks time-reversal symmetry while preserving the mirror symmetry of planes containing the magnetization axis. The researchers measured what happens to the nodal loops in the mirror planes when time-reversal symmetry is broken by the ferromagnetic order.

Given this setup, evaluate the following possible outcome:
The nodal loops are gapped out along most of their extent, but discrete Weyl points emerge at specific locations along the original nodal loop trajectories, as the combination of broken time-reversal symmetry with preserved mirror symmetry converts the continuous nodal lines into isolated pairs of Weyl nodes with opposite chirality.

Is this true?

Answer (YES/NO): NO